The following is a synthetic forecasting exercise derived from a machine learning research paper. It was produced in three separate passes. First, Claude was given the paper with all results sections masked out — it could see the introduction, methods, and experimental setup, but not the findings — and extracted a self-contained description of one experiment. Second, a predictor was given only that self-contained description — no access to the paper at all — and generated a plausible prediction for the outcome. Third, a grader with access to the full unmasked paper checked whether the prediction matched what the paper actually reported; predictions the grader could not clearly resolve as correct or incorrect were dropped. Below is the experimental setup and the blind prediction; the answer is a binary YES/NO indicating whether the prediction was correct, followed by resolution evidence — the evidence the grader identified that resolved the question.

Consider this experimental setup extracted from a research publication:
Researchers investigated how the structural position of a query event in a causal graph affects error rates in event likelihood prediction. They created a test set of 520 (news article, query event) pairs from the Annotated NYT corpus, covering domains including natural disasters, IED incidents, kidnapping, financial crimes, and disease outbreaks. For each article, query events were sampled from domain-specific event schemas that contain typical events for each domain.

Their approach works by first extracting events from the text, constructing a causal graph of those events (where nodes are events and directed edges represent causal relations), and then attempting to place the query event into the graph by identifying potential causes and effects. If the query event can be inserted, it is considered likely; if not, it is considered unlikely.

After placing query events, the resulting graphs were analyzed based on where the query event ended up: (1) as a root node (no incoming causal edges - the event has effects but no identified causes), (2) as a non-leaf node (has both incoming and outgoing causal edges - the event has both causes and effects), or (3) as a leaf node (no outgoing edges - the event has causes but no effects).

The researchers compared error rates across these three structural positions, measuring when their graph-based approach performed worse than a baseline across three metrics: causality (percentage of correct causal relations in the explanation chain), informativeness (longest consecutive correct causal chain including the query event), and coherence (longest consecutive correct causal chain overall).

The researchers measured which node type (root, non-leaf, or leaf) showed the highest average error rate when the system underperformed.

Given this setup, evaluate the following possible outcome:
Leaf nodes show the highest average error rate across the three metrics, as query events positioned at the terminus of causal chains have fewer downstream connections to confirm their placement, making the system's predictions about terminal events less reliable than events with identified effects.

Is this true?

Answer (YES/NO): NO